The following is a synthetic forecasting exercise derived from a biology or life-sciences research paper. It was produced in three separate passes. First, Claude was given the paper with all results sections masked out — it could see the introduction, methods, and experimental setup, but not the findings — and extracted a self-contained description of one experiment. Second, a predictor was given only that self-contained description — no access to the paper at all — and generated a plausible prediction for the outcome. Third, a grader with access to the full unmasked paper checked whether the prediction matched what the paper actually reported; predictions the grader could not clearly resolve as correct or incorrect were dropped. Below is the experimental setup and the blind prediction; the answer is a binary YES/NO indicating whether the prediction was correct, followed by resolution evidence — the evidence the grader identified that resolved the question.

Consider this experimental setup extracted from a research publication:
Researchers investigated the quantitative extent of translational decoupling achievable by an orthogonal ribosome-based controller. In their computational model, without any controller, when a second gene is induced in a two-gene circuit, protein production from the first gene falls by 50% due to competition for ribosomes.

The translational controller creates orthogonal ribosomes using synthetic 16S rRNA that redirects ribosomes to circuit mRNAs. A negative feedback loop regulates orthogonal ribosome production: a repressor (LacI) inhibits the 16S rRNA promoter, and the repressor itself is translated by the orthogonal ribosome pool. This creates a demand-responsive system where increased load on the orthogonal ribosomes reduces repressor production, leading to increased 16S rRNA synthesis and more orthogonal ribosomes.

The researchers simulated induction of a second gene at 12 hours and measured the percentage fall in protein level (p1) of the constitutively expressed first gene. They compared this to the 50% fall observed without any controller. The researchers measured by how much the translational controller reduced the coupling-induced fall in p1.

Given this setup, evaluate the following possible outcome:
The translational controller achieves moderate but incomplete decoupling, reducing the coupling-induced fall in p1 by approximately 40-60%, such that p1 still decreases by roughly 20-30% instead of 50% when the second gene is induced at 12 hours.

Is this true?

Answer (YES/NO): YES